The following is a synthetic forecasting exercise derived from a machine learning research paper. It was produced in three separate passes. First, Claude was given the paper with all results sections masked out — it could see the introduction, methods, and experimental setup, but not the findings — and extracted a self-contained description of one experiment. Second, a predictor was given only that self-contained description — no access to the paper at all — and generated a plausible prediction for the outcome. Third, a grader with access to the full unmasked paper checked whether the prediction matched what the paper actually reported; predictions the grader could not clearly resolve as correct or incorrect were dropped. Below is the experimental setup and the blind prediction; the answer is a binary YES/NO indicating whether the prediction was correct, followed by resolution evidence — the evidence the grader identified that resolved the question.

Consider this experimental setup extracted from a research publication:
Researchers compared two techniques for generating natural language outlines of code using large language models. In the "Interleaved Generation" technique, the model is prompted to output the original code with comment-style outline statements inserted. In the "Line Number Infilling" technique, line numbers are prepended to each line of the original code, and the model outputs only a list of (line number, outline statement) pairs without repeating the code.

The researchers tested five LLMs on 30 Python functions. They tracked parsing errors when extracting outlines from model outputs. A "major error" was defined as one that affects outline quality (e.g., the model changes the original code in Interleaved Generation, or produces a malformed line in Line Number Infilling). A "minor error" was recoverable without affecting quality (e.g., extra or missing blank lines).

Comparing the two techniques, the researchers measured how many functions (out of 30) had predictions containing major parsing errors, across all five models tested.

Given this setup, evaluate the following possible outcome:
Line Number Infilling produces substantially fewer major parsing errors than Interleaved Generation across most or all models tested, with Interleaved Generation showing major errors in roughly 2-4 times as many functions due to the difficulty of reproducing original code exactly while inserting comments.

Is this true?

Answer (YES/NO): NO